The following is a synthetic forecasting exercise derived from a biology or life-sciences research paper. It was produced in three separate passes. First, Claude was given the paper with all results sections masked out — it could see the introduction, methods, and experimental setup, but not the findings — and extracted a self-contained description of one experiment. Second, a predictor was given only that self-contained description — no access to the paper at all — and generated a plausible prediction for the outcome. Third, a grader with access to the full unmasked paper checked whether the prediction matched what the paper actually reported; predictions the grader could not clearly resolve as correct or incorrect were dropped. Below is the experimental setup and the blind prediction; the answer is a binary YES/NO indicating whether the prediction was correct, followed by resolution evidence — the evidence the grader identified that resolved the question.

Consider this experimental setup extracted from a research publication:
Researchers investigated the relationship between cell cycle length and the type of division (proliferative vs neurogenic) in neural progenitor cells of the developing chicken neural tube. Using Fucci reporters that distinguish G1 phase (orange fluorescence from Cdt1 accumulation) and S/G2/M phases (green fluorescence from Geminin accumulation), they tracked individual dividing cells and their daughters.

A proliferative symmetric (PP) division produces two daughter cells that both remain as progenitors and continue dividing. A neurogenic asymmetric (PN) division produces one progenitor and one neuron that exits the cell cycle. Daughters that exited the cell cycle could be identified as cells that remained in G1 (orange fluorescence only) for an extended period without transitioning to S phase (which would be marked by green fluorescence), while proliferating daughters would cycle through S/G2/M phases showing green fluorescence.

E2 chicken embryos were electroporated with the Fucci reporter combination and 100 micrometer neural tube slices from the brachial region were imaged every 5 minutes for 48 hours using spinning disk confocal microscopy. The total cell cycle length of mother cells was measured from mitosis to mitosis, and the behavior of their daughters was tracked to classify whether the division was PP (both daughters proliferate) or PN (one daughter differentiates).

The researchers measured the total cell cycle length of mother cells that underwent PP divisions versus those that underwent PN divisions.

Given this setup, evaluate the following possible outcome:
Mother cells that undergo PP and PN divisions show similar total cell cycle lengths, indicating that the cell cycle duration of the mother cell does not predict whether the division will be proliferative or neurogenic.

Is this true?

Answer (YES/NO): NO